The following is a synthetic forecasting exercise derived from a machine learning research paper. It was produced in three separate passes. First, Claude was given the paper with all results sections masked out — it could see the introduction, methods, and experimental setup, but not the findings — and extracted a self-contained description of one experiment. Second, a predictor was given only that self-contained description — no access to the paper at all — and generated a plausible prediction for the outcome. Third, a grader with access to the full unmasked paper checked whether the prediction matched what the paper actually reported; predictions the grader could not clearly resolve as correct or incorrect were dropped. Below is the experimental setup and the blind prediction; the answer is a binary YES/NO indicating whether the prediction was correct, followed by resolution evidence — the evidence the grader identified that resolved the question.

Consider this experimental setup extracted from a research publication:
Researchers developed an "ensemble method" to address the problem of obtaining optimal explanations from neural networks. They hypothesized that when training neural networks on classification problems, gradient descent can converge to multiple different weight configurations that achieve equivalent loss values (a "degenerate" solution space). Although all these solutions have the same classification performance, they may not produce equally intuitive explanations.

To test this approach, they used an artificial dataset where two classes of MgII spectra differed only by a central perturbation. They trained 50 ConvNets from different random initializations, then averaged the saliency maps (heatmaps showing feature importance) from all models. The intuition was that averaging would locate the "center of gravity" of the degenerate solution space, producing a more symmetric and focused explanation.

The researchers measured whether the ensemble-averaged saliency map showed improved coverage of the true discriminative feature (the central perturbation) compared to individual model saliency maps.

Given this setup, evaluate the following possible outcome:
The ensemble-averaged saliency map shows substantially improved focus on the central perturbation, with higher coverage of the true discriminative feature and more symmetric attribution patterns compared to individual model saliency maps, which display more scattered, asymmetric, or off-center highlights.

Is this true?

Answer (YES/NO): YES